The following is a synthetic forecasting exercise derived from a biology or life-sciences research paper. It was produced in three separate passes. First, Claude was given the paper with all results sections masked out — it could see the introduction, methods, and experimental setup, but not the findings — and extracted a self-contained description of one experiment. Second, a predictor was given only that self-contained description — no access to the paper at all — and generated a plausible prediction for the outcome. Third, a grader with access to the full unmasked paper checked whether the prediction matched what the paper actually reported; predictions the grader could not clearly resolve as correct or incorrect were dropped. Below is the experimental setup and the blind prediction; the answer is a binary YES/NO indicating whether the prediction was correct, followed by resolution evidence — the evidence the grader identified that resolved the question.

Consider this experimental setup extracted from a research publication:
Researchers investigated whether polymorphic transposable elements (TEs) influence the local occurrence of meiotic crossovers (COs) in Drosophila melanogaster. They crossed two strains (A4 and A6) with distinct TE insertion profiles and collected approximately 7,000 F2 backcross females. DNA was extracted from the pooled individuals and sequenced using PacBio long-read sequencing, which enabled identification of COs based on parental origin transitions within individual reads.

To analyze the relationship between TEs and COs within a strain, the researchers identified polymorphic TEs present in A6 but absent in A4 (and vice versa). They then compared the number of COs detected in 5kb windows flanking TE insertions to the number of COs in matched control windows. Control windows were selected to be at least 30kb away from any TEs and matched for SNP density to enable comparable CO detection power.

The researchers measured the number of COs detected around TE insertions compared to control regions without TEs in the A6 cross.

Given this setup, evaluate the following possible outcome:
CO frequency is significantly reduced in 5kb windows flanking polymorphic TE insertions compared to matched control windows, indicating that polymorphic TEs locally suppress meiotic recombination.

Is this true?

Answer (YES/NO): YES